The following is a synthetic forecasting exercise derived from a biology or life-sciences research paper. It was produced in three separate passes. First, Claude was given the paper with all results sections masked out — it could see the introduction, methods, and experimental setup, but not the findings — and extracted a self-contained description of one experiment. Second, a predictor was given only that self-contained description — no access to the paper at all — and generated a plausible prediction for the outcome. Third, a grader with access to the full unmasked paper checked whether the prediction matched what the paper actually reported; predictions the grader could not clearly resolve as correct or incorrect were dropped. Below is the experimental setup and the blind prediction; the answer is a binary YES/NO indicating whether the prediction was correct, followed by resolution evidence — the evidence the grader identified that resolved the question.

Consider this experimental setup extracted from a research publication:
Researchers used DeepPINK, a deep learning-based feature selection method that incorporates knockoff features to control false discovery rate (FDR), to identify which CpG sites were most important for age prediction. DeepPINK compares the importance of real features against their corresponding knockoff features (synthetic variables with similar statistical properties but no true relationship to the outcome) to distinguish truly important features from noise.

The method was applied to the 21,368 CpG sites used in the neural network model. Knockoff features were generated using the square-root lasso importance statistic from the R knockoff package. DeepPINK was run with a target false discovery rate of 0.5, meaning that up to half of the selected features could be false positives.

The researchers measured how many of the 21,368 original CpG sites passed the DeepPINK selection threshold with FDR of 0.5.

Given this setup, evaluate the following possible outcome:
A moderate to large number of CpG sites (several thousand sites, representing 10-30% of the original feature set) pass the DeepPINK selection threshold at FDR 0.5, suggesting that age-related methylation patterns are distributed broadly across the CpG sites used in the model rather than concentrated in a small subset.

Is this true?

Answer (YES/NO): NO